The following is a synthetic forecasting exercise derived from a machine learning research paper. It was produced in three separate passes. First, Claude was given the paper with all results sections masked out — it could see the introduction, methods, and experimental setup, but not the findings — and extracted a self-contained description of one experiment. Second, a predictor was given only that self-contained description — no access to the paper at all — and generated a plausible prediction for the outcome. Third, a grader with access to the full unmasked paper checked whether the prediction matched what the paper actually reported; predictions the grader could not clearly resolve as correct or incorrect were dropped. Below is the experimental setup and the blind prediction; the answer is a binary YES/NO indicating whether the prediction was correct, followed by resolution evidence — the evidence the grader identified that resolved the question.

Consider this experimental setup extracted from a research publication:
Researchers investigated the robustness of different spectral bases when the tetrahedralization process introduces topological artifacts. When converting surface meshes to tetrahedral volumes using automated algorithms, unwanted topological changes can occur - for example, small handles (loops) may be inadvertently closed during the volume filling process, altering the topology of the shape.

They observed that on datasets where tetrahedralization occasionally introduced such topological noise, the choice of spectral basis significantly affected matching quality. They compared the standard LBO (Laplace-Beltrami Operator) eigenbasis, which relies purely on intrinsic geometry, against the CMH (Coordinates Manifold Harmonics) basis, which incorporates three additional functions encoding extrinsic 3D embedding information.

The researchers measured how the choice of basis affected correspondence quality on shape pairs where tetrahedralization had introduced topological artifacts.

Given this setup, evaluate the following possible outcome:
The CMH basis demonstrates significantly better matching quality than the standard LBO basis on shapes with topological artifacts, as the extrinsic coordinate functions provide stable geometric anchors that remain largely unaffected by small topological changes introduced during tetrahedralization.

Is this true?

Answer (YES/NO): YES